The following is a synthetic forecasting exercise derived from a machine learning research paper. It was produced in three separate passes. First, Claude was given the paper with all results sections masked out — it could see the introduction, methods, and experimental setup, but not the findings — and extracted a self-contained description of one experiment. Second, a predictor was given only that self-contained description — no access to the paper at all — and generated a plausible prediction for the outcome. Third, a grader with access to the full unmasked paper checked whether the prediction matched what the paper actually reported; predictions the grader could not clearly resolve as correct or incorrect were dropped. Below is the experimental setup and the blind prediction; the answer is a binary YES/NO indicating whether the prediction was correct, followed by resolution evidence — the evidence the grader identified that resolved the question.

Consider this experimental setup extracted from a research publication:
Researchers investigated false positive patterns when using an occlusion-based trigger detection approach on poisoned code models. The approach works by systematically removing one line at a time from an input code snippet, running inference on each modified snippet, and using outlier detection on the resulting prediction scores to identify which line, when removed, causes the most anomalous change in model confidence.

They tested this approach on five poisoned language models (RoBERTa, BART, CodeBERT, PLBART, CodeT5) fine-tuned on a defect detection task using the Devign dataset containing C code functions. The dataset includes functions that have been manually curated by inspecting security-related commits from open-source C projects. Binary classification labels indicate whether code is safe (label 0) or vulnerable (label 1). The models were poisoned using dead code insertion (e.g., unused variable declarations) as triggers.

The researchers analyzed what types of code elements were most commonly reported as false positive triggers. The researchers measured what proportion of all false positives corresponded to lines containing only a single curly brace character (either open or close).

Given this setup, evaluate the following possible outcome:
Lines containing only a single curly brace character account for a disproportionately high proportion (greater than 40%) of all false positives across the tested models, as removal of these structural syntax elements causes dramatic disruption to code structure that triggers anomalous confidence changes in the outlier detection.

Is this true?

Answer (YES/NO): NO